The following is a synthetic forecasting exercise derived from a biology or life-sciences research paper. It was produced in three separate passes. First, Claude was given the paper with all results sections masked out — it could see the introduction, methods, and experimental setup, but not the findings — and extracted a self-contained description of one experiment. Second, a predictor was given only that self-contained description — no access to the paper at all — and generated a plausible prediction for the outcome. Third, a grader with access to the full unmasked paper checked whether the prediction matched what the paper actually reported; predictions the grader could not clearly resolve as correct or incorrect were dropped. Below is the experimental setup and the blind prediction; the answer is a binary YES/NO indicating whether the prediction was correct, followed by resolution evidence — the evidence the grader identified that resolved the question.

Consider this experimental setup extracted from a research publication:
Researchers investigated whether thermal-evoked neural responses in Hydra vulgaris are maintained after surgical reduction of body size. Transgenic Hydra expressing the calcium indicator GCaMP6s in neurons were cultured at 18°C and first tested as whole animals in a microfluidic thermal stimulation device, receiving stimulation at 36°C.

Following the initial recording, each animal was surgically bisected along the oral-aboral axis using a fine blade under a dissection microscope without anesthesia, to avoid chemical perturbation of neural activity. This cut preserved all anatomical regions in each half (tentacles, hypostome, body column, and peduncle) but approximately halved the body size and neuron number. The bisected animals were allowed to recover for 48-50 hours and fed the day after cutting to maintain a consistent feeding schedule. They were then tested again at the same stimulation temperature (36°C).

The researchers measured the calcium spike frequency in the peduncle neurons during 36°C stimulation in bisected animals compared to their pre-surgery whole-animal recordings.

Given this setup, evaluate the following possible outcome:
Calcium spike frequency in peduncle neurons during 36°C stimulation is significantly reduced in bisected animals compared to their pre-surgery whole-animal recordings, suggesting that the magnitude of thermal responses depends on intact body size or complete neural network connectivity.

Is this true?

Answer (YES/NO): NO